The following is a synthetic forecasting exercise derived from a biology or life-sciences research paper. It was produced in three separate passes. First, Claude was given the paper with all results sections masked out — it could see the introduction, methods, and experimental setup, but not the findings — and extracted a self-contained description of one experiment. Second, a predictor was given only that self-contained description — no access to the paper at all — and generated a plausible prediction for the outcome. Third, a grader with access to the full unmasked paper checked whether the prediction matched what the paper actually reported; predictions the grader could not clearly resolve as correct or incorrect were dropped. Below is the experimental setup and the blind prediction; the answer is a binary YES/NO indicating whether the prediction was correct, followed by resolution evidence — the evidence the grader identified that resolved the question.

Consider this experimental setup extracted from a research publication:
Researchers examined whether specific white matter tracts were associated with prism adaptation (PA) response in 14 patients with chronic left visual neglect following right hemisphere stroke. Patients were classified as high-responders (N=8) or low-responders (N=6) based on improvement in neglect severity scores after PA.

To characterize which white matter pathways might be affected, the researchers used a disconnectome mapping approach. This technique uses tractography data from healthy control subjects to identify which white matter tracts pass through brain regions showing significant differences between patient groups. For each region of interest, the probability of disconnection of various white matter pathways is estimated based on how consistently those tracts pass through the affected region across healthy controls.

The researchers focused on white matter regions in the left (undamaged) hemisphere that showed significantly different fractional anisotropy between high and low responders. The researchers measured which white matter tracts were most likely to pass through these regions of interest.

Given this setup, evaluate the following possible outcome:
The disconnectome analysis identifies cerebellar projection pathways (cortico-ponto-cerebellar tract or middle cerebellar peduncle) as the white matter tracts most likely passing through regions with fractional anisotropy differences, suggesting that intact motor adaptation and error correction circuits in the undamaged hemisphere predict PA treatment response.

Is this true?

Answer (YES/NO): NO